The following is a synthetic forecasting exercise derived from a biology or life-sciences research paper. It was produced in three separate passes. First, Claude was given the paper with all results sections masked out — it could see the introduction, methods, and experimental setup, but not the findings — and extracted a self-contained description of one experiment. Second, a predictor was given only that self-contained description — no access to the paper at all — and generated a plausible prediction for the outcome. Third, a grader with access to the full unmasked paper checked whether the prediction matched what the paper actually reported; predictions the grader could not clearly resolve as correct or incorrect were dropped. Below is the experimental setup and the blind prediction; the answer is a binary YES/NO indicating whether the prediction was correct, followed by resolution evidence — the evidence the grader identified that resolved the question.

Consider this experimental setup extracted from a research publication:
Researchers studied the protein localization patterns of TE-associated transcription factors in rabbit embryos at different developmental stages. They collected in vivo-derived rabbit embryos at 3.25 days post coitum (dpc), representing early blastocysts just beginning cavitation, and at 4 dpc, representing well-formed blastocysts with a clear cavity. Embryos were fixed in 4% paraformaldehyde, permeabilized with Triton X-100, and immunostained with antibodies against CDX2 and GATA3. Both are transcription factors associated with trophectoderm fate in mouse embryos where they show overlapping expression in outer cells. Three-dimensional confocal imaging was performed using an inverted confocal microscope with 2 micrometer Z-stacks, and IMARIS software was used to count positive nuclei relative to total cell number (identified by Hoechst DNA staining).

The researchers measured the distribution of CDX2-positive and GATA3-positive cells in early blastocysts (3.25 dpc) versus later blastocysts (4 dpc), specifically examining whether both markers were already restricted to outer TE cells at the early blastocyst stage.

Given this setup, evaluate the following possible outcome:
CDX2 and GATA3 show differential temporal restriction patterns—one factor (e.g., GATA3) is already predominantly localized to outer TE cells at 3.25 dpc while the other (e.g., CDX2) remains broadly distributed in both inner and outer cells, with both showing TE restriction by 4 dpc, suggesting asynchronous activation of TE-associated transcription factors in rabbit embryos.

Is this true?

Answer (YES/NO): NO